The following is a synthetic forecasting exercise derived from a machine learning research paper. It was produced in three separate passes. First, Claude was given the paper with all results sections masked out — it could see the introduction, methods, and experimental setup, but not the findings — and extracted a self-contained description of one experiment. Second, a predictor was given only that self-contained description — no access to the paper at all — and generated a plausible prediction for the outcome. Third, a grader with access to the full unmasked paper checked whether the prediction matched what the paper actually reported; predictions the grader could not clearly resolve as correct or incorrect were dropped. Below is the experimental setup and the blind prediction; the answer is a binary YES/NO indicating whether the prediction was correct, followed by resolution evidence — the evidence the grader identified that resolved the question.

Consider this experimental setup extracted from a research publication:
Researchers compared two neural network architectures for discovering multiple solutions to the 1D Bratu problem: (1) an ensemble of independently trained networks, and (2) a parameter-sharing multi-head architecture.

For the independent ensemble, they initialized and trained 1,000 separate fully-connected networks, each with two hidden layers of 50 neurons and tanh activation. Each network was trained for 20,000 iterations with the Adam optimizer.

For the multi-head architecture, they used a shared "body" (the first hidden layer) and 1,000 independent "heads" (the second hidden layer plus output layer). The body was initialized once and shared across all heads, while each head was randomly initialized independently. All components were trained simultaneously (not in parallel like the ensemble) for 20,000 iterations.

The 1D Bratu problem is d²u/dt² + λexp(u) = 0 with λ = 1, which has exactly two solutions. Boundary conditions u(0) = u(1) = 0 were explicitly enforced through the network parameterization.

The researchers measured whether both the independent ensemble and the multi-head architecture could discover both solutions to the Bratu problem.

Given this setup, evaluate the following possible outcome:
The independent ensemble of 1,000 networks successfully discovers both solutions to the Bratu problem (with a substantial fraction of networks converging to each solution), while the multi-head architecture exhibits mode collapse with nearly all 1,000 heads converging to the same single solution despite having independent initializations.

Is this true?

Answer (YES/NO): NO